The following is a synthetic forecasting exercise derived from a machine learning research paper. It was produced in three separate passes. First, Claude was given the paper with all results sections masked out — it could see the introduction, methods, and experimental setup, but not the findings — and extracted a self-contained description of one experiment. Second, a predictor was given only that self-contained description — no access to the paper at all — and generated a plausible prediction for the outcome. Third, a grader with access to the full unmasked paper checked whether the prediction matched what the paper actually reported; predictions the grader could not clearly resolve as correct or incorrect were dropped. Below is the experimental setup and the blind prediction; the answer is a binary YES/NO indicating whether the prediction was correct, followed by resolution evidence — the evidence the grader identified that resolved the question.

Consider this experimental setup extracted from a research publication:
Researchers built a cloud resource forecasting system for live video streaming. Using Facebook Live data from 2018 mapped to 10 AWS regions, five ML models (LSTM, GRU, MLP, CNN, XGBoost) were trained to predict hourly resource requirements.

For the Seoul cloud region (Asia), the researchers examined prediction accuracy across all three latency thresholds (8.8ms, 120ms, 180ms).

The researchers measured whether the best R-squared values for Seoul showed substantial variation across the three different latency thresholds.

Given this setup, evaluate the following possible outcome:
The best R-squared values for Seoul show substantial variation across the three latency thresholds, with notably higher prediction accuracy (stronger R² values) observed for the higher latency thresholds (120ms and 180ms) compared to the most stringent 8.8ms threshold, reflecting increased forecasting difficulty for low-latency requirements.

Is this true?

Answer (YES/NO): NO